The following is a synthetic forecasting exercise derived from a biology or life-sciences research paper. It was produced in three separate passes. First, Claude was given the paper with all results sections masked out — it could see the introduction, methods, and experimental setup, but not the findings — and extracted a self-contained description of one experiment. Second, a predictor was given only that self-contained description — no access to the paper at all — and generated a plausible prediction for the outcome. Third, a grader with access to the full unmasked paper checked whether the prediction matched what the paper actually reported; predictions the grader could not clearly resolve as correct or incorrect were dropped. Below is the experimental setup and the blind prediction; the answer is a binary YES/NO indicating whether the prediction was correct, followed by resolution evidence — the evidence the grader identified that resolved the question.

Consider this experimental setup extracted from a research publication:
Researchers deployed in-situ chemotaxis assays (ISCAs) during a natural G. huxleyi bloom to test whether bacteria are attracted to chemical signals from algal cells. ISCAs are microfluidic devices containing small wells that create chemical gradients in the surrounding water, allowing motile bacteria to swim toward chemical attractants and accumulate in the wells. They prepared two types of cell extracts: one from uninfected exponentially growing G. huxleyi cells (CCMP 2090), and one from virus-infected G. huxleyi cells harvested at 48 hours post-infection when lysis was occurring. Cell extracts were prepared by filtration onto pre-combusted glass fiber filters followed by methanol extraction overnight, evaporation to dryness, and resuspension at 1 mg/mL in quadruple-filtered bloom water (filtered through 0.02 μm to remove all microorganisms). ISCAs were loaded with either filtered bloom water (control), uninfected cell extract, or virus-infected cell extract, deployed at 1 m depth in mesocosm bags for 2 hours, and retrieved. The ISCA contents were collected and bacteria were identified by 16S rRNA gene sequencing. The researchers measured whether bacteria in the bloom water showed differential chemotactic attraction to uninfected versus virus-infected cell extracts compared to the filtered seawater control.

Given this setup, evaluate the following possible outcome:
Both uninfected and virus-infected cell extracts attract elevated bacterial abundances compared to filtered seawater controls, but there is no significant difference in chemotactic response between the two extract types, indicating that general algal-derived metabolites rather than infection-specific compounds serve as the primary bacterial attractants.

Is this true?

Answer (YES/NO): NO